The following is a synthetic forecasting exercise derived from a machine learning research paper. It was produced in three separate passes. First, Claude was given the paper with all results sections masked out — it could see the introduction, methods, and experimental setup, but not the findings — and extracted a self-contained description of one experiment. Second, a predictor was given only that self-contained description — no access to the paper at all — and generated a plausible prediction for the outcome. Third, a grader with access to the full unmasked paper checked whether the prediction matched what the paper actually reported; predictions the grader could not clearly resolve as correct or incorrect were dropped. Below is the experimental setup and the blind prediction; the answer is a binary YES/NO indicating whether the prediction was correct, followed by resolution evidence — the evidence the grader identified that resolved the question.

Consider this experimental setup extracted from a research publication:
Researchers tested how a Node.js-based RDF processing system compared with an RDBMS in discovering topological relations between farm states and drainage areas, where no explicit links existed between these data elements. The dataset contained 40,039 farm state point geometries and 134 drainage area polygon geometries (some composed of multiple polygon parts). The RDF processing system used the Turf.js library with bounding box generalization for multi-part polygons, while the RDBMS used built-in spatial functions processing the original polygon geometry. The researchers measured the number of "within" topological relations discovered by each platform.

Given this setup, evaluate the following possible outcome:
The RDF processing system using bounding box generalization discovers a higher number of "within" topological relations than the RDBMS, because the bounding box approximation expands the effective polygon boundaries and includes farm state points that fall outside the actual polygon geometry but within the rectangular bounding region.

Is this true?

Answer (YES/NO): NO